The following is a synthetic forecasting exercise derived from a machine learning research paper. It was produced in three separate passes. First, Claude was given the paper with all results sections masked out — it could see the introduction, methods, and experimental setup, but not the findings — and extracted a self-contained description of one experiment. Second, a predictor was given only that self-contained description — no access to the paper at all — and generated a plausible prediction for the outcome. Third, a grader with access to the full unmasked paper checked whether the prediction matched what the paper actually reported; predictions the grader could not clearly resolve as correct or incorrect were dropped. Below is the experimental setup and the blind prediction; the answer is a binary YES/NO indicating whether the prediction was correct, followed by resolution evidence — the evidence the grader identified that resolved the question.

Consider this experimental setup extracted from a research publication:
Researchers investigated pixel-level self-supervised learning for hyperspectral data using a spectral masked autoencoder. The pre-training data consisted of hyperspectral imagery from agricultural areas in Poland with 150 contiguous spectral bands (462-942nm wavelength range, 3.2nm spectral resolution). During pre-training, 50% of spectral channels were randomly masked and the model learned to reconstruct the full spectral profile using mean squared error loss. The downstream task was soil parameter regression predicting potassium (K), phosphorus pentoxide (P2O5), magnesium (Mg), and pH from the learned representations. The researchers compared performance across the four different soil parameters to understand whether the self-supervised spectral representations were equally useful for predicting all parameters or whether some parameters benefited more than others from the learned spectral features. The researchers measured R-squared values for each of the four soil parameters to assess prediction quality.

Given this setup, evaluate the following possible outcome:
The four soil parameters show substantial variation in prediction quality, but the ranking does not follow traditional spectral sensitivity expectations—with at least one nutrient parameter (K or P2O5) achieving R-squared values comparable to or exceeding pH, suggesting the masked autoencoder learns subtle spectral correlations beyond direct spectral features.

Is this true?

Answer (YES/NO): YES